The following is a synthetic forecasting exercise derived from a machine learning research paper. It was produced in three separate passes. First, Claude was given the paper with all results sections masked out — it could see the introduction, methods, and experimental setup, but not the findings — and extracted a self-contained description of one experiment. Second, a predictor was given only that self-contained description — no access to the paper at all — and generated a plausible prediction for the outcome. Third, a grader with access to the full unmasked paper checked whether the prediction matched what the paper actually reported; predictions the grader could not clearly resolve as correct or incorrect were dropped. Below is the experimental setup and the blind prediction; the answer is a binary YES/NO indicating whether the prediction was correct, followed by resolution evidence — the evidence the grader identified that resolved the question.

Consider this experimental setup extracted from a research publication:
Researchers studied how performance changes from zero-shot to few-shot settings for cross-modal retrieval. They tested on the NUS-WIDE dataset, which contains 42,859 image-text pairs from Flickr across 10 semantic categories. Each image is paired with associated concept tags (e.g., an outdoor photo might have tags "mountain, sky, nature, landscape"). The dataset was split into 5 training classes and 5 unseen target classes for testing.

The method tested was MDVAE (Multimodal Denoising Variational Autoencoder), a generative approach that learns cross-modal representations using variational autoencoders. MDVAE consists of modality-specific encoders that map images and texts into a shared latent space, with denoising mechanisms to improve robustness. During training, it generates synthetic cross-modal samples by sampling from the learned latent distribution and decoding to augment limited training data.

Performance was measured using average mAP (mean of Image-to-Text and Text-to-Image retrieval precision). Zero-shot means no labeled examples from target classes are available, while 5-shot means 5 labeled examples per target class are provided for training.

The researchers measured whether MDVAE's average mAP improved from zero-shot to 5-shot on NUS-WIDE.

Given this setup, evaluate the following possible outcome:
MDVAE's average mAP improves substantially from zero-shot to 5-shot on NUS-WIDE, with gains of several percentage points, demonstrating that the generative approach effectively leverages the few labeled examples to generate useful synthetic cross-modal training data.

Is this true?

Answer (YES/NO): NO